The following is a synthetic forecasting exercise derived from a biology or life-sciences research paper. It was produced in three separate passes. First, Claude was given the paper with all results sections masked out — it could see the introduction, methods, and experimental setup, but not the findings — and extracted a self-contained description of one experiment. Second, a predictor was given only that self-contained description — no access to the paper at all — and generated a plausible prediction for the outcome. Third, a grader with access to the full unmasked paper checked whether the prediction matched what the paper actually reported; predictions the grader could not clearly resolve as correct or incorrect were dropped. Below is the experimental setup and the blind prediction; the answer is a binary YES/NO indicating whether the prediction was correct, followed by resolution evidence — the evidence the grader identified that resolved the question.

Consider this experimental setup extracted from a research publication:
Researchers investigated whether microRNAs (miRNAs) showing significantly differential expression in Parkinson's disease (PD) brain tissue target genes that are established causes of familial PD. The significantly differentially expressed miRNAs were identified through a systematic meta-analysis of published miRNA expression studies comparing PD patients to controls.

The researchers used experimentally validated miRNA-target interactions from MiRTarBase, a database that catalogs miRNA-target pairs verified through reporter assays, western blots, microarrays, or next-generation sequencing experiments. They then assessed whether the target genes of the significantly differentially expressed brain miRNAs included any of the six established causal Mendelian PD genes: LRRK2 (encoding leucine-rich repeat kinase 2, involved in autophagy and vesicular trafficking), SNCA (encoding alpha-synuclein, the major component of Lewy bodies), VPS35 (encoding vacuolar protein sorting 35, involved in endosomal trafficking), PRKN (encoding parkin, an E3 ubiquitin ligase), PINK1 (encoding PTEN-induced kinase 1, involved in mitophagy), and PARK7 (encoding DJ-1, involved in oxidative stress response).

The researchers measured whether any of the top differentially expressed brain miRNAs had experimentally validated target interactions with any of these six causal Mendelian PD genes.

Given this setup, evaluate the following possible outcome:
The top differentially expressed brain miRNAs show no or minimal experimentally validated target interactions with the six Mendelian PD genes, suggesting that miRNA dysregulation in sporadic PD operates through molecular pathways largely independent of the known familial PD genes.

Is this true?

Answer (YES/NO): NO